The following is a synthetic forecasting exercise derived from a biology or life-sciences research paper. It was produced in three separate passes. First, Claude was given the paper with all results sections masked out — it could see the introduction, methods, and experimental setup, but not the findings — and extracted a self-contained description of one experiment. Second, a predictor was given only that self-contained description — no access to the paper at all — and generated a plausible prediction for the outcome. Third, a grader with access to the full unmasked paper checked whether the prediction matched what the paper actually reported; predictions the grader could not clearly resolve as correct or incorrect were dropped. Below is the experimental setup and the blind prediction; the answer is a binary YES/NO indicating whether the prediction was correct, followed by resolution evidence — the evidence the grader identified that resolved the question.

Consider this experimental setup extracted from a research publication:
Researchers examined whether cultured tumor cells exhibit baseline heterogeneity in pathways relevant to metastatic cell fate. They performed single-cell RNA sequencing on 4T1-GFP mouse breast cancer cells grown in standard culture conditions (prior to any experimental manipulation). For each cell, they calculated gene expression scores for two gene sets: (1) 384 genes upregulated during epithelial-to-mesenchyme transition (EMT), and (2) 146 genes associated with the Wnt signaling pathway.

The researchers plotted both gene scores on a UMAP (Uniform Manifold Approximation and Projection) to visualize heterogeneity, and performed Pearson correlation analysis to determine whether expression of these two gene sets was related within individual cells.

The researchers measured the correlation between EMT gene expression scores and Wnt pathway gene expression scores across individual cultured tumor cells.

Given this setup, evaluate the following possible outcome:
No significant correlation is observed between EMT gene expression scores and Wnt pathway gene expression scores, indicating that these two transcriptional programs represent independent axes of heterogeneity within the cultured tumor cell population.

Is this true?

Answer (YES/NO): NO